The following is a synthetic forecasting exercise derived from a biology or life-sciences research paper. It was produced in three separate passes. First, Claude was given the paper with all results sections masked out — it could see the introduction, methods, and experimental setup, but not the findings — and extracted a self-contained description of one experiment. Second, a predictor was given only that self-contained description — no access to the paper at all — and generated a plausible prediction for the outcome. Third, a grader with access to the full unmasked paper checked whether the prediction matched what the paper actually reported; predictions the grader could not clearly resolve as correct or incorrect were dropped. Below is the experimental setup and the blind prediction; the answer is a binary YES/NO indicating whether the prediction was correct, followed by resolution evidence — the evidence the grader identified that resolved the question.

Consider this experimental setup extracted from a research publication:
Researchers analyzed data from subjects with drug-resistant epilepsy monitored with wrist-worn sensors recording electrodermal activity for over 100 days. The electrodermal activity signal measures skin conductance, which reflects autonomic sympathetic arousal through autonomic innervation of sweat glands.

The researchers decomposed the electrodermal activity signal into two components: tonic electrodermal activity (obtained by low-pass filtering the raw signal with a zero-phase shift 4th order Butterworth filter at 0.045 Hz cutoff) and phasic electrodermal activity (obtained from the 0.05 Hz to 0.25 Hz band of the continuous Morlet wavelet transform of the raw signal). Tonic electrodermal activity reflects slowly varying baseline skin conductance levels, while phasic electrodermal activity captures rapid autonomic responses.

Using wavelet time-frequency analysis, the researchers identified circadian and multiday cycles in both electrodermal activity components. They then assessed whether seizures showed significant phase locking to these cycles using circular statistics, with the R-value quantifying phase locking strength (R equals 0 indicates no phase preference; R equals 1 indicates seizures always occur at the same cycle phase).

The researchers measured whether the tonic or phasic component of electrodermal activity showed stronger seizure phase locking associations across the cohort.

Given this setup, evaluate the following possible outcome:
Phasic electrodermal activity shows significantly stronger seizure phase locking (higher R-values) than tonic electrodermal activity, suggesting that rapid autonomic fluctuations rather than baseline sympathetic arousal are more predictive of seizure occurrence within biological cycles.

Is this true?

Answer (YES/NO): NO